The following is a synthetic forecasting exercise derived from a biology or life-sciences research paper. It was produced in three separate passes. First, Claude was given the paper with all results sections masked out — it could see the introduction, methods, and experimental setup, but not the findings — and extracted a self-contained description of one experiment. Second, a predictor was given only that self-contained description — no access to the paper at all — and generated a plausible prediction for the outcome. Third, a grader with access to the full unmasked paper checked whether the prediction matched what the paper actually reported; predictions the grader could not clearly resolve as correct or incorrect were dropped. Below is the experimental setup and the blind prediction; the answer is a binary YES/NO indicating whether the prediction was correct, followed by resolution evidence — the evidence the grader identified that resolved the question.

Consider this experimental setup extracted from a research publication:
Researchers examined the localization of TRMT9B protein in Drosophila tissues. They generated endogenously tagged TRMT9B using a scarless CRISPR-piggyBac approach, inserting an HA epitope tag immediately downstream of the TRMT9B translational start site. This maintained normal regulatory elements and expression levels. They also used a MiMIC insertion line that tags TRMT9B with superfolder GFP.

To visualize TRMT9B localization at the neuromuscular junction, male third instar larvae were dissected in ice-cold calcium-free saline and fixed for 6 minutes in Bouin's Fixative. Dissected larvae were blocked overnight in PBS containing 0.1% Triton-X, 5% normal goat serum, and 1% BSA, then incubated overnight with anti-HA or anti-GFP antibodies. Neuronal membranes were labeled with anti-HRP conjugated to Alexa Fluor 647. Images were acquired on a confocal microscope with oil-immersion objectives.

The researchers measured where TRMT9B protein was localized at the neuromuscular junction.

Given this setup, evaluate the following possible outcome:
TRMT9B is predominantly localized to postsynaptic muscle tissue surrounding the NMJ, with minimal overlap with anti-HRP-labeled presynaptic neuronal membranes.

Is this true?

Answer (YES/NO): NO